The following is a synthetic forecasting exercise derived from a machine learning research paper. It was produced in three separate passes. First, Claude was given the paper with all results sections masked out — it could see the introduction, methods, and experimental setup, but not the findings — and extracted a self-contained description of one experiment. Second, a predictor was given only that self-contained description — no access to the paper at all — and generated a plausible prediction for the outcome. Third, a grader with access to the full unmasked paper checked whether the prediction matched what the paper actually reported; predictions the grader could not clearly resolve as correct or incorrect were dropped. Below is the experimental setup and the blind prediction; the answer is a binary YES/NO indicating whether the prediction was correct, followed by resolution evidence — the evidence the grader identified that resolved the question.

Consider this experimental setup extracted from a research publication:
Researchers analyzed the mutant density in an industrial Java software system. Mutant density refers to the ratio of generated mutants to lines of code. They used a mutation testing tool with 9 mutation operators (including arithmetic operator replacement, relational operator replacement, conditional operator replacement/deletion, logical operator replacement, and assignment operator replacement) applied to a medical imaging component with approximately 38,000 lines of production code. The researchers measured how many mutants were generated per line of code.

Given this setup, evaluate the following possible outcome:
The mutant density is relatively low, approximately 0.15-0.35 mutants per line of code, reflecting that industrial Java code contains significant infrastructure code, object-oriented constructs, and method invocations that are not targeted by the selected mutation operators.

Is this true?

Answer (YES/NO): NO